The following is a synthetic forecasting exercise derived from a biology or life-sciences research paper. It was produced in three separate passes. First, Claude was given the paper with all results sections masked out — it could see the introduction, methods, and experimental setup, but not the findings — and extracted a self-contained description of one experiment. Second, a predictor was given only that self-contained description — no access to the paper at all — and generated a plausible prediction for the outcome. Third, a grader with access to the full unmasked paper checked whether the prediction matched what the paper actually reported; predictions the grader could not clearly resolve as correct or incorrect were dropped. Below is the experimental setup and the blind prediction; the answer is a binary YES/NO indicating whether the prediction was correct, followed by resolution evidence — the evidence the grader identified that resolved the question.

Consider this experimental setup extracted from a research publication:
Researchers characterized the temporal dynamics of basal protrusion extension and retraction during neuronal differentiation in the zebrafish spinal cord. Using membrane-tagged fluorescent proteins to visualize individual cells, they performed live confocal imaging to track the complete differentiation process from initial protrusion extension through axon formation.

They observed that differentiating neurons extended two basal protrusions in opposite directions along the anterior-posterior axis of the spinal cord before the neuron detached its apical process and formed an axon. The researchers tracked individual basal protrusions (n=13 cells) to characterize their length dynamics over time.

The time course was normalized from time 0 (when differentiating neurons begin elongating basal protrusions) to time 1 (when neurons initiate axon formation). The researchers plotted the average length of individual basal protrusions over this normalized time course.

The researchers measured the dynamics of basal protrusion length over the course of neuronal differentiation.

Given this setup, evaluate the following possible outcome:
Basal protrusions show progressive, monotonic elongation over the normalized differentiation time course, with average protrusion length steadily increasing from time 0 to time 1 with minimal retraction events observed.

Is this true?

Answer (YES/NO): NO